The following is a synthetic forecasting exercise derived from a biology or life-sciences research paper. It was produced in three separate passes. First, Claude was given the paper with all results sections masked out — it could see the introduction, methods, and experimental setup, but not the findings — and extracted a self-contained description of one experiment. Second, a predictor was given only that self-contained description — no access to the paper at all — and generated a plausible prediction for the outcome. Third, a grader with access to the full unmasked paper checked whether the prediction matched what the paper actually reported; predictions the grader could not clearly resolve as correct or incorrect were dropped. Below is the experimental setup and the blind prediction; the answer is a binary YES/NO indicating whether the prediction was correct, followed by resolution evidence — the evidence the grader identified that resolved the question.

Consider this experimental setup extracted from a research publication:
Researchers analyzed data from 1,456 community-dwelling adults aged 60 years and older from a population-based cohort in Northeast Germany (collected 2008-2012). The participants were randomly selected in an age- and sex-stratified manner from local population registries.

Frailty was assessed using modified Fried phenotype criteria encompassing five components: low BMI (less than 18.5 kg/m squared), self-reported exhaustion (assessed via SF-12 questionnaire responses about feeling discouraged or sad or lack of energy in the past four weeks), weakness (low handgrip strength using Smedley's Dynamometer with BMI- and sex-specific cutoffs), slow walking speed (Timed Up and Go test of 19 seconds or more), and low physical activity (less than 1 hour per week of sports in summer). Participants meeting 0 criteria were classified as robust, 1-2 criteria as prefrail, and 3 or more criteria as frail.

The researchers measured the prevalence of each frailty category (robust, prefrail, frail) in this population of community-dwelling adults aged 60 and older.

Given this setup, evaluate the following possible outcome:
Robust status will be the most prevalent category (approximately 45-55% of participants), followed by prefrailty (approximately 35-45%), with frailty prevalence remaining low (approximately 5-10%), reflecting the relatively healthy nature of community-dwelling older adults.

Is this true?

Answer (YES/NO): NO